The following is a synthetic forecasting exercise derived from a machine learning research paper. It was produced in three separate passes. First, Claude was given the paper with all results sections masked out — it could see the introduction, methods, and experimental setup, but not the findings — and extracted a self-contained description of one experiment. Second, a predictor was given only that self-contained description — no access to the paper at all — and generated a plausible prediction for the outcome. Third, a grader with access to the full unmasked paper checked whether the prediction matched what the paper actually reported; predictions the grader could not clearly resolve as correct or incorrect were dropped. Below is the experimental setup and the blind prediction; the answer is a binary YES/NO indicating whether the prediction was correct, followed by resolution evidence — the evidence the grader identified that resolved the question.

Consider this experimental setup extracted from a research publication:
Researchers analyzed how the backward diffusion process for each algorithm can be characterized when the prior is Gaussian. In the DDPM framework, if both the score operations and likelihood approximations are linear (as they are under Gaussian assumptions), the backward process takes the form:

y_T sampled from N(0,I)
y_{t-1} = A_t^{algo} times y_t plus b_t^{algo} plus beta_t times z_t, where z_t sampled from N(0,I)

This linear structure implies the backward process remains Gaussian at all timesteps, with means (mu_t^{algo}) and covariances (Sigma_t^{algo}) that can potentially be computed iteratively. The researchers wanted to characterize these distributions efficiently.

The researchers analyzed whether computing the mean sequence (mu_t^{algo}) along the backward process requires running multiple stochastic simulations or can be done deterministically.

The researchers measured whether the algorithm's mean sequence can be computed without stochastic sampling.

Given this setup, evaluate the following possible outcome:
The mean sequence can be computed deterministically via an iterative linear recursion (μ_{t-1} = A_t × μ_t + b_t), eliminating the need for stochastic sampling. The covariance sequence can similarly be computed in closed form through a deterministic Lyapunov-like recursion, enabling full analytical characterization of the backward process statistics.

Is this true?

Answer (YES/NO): YES